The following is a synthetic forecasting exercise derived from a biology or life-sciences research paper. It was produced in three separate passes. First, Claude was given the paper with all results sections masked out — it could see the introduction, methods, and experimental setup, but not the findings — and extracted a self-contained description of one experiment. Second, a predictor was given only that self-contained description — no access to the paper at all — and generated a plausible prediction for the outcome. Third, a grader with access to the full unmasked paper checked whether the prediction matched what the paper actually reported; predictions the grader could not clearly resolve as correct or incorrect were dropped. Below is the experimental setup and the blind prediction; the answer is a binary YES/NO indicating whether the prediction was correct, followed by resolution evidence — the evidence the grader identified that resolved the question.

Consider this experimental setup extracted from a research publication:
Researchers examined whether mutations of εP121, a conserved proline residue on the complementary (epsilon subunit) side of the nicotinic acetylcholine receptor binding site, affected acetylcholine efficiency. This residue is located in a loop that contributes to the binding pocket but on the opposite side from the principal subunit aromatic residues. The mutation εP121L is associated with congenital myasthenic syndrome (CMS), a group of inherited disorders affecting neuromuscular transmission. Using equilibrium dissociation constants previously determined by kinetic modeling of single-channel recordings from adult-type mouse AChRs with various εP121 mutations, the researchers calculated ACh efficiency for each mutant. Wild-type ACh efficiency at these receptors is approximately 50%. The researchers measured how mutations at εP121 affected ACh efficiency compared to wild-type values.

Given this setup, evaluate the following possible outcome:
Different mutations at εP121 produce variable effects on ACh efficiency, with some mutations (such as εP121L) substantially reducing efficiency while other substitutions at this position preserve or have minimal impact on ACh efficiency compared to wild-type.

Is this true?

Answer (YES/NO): NO